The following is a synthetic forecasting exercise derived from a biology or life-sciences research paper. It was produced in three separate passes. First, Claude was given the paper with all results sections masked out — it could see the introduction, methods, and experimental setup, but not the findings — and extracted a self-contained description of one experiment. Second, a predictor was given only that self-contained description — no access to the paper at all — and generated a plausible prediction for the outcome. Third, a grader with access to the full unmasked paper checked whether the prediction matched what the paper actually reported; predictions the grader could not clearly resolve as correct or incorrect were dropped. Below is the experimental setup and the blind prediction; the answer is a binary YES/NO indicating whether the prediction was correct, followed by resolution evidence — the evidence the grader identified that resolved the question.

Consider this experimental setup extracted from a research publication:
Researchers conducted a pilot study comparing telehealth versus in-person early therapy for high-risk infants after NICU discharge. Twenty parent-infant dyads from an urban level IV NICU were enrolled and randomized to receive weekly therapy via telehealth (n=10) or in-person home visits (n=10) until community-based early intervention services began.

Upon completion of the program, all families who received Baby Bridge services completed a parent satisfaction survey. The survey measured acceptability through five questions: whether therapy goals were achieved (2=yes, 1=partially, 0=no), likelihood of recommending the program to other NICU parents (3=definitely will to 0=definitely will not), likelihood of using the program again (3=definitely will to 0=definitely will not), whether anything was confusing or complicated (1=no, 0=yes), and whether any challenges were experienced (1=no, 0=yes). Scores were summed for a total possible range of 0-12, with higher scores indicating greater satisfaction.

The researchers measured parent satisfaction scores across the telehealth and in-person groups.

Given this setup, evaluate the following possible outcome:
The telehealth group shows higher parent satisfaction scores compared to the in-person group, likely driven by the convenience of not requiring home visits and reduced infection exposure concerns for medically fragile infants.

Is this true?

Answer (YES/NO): NO